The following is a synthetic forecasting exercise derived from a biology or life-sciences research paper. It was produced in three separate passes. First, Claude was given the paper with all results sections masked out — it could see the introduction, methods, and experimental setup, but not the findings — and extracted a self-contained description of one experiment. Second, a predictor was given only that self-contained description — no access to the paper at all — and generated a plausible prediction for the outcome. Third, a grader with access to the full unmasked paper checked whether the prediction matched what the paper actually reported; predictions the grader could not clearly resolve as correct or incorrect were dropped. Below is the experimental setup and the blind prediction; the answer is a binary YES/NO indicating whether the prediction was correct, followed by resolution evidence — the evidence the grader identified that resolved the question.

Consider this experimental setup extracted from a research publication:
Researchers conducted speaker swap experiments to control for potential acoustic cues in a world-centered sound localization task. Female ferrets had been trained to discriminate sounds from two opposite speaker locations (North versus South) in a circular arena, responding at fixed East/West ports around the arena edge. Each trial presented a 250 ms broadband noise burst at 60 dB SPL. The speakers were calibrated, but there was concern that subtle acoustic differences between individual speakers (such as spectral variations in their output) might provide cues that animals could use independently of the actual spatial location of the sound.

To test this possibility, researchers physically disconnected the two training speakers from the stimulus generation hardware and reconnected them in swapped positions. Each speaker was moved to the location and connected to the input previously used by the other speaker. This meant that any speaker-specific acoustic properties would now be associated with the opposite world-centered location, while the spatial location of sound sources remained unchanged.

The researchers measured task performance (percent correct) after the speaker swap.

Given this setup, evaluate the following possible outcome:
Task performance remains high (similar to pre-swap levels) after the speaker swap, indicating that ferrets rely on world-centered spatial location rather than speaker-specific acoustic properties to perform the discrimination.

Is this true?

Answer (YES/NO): YES